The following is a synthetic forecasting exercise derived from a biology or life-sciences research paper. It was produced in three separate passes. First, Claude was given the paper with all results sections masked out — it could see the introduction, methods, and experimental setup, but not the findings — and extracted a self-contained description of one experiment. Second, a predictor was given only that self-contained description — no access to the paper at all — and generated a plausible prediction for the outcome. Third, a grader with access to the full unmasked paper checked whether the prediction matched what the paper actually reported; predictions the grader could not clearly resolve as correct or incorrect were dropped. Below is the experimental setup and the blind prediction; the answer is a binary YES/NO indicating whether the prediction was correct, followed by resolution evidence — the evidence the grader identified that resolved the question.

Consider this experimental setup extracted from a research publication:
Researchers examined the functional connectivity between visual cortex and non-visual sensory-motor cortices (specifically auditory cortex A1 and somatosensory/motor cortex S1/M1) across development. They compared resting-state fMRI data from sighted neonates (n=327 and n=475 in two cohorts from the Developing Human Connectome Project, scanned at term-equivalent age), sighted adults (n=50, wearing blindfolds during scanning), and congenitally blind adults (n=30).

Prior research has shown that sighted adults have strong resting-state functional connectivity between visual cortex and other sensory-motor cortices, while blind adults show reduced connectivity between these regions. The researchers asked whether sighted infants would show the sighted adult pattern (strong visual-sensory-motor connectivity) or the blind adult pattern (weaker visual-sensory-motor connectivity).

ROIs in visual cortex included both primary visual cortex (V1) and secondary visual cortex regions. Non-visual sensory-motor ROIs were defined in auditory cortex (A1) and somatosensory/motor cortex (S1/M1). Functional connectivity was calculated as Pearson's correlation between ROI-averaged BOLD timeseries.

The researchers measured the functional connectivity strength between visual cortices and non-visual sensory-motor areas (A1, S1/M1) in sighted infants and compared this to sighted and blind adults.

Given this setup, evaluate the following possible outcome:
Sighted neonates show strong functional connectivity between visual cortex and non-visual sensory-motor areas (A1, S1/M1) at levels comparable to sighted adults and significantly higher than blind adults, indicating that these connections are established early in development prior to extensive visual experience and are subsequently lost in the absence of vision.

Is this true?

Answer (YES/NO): NO